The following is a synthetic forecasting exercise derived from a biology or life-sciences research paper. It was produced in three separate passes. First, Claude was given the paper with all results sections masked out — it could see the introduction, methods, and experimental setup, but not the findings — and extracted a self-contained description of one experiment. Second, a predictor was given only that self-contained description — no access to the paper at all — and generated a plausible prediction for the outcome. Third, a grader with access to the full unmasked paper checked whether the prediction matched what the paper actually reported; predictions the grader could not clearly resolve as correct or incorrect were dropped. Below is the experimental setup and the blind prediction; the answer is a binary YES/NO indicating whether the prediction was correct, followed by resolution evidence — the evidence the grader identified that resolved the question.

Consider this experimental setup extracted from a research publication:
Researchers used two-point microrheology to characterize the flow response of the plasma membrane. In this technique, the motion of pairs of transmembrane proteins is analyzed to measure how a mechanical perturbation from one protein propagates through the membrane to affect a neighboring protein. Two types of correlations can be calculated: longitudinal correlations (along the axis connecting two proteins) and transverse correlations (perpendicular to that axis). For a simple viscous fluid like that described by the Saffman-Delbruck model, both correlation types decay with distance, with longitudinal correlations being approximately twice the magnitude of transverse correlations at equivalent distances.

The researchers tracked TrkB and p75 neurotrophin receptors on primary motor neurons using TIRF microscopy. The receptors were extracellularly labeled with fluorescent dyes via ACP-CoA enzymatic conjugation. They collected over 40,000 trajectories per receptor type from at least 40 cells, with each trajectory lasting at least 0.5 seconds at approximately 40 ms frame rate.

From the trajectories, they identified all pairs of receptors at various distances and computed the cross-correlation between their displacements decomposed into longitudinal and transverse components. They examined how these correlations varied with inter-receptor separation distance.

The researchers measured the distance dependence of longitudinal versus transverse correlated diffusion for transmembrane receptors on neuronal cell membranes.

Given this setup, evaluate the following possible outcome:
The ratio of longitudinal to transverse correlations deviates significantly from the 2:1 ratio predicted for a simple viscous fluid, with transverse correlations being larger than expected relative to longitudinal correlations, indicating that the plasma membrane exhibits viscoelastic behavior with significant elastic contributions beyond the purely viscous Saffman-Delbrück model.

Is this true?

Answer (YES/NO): NO